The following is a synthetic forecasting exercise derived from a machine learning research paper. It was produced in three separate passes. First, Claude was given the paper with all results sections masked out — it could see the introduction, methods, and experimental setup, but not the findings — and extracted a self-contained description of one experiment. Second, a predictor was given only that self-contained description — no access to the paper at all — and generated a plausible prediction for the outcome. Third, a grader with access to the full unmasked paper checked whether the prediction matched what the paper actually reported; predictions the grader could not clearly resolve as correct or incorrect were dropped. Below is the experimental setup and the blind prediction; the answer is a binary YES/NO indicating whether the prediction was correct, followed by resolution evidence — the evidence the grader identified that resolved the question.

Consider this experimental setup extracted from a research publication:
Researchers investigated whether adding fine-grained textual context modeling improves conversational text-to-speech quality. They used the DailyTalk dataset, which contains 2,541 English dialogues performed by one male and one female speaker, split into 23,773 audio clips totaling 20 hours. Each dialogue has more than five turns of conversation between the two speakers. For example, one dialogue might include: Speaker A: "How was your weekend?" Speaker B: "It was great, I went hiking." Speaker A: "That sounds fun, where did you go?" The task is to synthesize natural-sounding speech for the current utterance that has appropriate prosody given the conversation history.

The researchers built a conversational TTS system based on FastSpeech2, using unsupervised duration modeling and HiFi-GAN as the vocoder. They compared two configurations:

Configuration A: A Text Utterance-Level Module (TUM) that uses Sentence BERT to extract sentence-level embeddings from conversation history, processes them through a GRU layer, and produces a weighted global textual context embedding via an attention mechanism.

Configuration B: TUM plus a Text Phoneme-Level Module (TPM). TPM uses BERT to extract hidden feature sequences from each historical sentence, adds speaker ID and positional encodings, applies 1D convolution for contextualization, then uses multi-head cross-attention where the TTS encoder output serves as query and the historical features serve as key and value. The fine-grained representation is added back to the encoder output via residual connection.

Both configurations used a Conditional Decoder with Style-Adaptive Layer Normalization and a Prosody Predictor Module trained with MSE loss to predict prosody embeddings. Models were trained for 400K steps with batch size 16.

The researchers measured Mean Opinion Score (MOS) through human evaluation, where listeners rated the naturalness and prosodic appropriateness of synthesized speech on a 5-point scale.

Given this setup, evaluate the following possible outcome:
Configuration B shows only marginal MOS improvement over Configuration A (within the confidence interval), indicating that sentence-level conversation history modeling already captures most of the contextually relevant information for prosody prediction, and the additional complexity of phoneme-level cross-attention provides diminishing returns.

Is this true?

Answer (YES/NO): NO